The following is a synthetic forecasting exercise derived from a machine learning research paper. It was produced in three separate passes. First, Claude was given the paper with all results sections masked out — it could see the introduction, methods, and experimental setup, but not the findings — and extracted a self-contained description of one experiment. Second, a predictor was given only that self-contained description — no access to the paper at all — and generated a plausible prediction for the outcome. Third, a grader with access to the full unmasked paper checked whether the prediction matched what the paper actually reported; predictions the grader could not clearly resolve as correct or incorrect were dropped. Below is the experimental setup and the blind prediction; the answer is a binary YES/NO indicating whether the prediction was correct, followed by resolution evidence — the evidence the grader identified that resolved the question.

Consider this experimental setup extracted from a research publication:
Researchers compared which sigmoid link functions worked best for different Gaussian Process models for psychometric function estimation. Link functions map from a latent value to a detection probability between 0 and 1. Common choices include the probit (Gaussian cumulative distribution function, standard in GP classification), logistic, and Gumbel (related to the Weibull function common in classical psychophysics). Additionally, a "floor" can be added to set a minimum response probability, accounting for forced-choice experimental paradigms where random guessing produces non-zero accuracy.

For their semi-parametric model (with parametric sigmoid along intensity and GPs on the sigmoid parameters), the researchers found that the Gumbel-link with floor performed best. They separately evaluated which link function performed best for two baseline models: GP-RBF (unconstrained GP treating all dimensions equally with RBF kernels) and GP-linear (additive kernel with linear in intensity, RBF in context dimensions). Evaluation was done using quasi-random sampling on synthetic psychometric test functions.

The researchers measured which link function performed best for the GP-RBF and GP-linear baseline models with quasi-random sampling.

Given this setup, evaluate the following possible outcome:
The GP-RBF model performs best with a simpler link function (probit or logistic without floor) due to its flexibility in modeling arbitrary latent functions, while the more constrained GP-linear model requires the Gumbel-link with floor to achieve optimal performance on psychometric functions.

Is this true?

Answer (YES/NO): NO